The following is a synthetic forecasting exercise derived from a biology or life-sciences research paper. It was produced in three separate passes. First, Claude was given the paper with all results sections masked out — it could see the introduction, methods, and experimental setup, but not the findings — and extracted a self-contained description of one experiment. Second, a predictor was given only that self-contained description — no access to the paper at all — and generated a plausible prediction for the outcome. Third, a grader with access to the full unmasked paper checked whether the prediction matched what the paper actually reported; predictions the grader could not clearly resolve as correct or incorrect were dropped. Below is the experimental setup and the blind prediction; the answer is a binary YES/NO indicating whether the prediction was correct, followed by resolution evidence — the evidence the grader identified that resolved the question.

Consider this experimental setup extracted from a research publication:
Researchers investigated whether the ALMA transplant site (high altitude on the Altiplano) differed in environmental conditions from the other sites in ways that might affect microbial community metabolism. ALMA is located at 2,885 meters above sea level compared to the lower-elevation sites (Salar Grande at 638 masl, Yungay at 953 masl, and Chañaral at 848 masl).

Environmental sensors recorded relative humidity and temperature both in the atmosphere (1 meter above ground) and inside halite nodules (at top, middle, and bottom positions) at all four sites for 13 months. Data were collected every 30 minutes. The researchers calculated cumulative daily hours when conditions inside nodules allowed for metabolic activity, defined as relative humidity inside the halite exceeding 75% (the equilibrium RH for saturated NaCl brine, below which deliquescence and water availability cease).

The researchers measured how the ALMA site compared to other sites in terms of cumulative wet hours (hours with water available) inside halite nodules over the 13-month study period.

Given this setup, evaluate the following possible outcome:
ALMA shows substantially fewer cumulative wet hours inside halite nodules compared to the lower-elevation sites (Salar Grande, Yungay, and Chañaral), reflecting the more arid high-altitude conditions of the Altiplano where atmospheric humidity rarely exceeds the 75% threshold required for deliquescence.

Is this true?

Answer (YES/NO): NO